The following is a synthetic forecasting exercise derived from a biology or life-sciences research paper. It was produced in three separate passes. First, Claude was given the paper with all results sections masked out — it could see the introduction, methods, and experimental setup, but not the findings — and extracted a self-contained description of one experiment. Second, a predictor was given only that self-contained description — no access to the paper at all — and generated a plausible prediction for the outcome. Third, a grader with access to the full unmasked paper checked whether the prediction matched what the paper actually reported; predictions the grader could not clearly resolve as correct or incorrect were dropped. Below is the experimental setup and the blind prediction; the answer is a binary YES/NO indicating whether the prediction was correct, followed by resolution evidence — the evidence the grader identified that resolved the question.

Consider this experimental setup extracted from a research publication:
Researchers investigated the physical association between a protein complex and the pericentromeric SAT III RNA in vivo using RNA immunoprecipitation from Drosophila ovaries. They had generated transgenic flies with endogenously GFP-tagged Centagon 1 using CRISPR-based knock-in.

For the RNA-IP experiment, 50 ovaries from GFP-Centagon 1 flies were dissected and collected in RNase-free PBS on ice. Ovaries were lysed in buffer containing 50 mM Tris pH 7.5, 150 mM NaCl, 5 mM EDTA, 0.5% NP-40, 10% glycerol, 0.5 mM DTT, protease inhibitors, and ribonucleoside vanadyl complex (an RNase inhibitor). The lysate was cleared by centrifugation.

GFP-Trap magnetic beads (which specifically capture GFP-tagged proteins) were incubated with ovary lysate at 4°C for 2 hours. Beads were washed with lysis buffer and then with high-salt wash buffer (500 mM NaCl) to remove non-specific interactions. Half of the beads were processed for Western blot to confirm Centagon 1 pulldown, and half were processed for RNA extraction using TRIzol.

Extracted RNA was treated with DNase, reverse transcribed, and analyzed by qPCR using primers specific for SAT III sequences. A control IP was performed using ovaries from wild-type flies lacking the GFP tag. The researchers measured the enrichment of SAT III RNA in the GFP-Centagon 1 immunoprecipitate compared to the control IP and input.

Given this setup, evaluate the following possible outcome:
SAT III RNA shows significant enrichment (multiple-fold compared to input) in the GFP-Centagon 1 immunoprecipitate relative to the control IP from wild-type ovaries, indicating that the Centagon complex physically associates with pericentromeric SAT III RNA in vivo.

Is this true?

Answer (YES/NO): YES